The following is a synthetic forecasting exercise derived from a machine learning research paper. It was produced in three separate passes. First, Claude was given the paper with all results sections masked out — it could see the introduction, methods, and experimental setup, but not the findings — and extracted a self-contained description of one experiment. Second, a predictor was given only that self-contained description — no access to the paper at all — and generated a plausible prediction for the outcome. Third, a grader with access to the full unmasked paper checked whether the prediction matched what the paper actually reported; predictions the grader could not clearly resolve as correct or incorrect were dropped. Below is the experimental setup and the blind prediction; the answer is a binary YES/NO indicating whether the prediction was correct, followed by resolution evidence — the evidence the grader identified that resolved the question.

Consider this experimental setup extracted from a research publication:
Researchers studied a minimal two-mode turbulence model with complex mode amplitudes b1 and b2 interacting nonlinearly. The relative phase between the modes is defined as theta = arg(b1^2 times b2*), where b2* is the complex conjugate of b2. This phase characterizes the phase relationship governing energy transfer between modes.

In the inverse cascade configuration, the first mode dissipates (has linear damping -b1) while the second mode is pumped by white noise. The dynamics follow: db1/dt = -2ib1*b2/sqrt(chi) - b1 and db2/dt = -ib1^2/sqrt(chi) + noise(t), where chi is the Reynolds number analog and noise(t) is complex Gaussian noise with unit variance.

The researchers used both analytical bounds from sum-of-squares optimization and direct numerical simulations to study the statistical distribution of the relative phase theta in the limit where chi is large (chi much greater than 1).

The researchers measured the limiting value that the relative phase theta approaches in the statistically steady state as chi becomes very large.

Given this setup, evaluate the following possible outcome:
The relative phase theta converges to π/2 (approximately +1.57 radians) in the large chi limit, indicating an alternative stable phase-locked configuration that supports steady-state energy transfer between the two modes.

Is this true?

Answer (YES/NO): NO